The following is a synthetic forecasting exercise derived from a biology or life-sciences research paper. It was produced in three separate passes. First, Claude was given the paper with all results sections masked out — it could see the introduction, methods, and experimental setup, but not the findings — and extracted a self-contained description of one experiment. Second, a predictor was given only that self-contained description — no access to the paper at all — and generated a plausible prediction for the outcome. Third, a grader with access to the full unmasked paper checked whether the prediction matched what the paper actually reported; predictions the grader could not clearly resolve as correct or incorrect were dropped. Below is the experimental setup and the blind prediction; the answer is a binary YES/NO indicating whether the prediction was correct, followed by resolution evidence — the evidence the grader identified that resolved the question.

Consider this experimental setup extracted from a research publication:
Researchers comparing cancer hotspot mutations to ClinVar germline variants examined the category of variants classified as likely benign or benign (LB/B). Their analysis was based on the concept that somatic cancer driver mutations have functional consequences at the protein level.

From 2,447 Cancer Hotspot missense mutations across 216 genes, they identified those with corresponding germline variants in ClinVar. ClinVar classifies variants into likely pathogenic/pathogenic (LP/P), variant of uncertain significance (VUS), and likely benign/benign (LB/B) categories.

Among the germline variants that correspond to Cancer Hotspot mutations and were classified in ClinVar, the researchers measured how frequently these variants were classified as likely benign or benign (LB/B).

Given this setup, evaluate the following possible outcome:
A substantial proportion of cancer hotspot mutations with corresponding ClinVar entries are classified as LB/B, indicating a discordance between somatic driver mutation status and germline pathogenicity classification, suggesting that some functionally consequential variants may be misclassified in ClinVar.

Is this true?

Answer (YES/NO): NO